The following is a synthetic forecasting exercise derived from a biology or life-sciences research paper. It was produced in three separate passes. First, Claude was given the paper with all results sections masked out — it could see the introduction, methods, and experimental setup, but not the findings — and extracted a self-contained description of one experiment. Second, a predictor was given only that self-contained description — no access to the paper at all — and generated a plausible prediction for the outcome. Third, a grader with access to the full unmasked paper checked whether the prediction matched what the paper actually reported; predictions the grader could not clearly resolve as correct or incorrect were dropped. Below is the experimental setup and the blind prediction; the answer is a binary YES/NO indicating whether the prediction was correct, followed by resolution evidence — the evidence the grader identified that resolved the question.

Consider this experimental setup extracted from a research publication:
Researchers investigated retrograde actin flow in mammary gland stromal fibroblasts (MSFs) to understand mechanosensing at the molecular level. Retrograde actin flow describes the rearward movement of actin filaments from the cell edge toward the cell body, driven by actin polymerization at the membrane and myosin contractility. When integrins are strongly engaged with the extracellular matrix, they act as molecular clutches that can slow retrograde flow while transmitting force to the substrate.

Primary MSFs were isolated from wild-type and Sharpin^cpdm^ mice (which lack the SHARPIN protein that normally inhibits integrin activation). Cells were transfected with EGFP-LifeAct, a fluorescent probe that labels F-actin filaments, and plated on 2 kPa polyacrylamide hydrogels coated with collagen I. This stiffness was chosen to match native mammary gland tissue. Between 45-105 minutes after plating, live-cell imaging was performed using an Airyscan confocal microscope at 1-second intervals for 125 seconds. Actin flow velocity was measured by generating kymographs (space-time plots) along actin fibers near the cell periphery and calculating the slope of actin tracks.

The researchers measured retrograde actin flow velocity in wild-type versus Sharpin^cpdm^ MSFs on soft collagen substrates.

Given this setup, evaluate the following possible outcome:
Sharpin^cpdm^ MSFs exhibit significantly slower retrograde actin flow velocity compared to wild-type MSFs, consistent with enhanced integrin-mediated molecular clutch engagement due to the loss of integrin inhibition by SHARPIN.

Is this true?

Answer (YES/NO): NO